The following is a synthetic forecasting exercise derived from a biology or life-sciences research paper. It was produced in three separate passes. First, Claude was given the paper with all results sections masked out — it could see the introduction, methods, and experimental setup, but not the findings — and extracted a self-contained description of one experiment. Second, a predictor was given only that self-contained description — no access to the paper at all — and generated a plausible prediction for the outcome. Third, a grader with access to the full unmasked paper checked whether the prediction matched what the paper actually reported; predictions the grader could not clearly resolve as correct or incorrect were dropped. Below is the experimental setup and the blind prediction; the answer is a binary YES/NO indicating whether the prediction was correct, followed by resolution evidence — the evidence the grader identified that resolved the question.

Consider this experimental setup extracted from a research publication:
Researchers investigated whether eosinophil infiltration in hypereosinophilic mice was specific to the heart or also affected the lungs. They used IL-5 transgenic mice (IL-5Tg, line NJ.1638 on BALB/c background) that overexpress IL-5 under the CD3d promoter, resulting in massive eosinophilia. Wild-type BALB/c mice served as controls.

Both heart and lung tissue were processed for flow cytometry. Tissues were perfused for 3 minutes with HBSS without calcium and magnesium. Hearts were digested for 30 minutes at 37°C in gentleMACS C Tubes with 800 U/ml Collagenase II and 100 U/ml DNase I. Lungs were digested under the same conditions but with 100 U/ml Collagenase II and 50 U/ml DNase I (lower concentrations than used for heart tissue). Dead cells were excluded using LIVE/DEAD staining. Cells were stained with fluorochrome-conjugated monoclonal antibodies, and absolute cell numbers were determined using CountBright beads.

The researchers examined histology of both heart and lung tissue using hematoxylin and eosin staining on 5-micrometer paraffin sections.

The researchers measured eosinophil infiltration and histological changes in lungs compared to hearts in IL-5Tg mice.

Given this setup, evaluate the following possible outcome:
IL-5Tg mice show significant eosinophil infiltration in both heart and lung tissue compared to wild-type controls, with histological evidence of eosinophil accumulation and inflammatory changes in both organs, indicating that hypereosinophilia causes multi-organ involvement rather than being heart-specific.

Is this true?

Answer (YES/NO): YES